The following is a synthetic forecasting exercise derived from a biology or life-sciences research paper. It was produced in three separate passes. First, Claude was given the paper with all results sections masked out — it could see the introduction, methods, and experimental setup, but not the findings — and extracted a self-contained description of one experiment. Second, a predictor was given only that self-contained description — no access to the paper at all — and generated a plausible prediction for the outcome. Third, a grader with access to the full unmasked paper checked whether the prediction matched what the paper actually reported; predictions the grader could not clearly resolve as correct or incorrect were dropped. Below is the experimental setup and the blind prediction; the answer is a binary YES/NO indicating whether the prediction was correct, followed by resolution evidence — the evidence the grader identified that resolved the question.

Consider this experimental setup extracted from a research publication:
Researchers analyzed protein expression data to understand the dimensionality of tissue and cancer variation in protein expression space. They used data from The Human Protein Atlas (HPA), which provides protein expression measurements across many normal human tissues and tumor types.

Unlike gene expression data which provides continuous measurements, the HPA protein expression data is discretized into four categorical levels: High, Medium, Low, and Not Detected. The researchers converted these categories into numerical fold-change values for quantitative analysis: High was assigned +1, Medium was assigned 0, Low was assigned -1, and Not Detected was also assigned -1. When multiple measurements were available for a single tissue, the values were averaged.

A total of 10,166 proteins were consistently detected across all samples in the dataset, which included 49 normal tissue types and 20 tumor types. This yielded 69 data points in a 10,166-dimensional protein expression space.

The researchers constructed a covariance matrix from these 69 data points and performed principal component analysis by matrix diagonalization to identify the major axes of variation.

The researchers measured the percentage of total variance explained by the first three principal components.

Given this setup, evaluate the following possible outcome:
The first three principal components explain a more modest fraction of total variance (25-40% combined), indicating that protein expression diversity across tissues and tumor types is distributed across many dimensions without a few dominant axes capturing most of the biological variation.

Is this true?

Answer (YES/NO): NO